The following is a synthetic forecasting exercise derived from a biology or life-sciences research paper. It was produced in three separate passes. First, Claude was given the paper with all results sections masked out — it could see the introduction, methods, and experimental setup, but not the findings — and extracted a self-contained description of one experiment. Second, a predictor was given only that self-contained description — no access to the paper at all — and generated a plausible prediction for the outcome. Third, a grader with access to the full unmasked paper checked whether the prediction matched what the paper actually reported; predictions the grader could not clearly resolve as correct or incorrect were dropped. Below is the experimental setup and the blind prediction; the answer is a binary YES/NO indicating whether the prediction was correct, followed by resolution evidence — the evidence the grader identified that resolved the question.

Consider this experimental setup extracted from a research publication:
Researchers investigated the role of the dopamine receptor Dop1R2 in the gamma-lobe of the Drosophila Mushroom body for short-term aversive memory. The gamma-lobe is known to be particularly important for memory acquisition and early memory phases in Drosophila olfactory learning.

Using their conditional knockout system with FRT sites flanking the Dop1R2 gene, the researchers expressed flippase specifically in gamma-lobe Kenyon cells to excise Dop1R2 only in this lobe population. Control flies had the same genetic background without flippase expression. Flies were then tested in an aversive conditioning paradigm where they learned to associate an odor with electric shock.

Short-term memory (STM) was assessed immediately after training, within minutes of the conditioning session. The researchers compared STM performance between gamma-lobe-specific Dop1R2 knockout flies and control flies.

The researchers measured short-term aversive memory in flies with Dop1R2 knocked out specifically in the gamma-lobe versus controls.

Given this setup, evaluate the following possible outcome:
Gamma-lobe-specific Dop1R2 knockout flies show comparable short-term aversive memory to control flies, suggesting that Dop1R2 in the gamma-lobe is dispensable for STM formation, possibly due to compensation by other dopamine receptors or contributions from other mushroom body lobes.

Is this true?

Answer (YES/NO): YES